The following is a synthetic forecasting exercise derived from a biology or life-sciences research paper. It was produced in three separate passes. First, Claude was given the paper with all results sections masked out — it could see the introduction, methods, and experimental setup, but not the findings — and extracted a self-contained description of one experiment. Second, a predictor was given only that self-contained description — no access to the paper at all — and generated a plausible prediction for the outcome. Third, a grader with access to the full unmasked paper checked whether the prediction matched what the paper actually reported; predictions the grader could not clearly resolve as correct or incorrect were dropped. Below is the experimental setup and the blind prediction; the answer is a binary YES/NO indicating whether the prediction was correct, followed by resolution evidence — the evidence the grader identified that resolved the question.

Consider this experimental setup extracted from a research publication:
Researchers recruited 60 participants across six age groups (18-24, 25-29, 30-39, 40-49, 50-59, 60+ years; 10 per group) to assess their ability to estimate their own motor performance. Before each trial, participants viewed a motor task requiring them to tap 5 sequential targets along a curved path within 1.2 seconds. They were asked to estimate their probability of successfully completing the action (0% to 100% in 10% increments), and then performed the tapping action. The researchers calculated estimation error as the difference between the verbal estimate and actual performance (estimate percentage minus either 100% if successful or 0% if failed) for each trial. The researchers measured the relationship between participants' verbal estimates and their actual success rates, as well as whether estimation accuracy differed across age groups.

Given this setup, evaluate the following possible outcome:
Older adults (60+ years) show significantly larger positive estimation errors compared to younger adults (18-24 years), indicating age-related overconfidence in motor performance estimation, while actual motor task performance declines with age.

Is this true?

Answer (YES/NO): NO